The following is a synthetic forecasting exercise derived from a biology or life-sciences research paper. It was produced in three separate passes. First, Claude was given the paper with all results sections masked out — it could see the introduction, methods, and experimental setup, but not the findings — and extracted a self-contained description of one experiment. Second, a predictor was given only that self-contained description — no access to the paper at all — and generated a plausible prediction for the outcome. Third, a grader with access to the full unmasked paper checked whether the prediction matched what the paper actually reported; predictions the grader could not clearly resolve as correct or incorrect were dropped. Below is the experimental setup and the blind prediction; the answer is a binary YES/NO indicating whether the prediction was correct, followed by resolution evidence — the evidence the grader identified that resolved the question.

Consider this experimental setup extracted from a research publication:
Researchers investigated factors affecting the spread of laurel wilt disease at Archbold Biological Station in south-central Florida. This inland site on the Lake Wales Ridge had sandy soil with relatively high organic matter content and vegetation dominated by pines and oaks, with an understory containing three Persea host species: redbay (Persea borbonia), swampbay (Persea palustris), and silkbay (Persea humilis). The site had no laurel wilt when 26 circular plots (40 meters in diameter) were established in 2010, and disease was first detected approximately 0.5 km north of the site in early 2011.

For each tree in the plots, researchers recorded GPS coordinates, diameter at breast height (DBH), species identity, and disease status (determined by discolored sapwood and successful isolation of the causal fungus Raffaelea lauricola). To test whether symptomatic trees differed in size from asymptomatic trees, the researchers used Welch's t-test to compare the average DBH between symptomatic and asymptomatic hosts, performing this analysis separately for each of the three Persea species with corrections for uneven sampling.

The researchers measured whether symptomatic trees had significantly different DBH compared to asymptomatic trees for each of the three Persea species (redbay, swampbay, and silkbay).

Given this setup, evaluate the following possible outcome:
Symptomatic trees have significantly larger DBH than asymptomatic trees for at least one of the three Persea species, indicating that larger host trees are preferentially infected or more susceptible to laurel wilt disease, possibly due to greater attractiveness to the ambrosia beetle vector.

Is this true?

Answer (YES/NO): YES